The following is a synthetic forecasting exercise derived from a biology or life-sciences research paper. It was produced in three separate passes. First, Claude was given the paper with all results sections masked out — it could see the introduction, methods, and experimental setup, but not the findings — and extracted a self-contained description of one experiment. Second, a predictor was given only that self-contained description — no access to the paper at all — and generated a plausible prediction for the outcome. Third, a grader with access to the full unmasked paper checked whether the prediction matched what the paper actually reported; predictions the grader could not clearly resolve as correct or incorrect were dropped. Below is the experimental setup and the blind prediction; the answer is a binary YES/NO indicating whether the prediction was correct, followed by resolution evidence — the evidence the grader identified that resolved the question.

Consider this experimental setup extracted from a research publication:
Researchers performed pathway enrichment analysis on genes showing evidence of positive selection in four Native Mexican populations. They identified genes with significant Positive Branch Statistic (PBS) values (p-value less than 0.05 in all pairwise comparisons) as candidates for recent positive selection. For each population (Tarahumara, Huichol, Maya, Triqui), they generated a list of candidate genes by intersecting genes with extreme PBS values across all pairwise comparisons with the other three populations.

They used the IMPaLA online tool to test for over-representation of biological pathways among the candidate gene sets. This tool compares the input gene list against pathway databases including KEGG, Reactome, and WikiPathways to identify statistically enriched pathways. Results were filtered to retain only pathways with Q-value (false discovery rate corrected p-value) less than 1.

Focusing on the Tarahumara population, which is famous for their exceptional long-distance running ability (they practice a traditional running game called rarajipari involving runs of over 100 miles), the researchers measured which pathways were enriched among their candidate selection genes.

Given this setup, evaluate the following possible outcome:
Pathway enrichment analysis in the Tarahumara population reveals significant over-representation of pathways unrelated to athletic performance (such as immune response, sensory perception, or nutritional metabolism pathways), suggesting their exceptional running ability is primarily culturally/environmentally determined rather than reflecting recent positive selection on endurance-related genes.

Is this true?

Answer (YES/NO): NO